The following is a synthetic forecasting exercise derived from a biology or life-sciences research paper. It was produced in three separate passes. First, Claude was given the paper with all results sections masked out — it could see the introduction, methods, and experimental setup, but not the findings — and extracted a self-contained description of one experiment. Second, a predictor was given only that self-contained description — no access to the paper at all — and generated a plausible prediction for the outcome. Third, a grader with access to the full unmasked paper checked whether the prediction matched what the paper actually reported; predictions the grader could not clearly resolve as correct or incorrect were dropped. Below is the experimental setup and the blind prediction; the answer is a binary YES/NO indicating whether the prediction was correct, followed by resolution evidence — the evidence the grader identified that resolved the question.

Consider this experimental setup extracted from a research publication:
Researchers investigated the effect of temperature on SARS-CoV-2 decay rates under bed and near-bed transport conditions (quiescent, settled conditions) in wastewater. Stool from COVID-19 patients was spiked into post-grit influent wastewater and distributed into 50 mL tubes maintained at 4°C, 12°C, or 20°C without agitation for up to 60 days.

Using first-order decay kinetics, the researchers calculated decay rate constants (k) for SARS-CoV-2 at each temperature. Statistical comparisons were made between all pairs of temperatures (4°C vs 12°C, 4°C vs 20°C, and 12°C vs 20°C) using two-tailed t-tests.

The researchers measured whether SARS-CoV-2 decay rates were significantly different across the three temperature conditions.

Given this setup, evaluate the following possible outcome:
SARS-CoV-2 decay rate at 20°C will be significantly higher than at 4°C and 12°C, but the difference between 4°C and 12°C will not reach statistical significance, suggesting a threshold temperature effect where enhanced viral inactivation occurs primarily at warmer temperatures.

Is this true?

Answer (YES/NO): NO